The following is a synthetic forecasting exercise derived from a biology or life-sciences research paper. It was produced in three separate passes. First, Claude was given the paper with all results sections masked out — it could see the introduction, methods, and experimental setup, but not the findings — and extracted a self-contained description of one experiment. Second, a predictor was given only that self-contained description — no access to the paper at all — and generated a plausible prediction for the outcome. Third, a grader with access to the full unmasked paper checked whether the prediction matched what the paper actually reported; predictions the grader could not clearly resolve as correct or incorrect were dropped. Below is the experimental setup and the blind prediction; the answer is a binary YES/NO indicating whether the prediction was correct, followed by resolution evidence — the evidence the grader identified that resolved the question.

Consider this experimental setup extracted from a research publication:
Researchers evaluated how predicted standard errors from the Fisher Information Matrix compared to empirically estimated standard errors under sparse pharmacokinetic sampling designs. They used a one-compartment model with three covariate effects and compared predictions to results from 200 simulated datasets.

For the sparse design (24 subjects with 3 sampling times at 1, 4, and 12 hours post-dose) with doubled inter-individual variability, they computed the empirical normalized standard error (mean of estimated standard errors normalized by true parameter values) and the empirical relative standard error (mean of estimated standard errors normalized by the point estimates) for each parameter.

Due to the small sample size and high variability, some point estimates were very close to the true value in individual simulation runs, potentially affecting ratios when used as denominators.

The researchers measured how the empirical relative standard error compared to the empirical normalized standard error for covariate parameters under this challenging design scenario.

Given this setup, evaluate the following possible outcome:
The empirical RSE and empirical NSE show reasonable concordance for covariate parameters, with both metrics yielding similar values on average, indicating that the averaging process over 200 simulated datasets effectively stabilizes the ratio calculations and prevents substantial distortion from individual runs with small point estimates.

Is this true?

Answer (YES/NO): NO